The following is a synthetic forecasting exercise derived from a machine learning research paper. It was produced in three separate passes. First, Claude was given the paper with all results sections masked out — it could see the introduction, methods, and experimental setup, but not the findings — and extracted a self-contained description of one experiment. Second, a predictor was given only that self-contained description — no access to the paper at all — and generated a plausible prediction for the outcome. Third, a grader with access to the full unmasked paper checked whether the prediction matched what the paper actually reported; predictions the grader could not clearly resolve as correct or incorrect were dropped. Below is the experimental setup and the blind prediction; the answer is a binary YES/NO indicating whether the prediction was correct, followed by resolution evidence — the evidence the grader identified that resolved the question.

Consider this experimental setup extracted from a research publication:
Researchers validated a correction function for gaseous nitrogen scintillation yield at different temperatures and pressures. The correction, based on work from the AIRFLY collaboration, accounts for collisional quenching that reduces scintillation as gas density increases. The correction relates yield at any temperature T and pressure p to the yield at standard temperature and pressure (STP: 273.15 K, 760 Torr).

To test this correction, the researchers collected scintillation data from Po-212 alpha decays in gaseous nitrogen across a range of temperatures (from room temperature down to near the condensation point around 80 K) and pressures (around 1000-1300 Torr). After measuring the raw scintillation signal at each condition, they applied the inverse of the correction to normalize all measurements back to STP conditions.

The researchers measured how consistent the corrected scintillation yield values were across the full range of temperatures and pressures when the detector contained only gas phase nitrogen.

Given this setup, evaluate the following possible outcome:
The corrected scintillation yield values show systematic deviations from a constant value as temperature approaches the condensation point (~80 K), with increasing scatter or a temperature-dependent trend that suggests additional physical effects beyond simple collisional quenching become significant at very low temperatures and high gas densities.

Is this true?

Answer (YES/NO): NO